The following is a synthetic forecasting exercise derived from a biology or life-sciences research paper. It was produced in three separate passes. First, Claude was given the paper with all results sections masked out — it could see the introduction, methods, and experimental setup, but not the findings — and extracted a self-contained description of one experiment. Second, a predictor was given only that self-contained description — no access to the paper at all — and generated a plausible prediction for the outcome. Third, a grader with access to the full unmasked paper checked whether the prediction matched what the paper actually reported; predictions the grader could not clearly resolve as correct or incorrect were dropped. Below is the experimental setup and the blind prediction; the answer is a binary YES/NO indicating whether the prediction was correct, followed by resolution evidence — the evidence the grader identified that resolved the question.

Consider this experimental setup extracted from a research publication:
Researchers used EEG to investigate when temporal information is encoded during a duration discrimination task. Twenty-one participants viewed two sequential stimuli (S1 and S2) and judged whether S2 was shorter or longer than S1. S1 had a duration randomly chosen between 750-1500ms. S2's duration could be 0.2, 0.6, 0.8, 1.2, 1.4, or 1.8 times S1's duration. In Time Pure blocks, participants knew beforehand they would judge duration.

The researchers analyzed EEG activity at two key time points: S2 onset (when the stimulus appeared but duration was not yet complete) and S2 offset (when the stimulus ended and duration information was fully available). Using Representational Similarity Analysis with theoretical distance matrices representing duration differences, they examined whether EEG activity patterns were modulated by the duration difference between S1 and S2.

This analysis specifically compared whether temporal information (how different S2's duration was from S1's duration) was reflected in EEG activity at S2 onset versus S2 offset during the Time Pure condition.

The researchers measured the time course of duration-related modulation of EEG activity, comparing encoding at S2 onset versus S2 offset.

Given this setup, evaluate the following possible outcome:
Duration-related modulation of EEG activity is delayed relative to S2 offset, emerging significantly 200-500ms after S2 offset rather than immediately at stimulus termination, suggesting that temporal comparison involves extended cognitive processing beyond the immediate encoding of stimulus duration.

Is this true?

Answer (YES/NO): YES